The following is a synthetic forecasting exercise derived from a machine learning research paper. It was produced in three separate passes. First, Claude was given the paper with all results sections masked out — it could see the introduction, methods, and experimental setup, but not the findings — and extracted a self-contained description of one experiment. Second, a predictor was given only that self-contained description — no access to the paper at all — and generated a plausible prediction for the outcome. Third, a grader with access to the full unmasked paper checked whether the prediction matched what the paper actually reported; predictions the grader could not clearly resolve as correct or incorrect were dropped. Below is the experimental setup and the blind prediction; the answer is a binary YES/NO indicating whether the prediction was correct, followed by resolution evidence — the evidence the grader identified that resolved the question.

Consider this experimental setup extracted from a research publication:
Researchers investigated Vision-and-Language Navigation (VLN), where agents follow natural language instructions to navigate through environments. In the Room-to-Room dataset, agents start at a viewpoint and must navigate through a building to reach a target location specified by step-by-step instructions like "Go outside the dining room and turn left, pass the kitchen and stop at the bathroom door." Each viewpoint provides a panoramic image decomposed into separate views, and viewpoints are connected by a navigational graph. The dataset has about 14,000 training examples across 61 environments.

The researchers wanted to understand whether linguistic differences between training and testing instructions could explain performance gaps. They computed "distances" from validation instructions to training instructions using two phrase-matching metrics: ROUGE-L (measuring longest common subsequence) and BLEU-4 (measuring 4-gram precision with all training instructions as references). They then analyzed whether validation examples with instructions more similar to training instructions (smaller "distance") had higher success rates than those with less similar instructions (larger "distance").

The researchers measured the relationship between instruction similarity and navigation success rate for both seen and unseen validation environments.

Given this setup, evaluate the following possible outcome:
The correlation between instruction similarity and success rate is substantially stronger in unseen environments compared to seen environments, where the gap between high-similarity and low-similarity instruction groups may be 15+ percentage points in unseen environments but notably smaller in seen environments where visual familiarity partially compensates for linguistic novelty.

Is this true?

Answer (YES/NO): NO